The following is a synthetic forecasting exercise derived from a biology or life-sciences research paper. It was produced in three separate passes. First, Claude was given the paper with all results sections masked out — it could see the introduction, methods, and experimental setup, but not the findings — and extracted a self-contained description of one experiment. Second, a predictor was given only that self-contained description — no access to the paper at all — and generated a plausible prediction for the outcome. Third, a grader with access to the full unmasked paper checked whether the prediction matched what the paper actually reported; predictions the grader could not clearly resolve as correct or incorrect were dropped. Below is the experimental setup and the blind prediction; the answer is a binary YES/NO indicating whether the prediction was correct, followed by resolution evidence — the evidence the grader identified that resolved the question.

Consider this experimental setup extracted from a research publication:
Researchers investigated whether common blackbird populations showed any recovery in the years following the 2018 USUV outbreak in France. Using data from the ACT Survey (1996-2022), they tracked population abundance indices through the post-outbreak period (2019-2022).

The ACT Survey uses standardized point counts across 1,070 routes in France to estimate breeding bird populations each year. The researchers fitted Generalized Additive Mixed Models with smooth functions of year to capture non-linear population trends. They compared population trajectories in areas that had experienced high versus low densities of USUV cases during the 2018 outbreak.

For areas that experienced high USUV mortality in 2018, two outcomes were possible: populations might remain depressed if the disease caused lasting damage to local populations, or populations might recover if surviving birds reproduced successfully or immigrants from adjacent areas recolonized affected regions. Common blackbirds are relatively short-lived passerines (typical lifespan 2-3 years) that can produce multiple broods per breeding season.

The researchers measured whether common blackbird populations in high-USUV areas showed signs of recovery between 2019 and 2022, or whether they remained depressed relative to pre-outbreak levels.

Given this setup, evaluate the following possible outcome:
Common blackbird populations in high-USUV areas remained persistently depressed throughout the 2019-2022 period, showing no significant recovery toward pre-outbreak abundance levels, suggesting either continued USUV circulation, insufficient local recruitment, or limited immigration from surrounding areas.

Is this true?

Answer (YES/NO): YES